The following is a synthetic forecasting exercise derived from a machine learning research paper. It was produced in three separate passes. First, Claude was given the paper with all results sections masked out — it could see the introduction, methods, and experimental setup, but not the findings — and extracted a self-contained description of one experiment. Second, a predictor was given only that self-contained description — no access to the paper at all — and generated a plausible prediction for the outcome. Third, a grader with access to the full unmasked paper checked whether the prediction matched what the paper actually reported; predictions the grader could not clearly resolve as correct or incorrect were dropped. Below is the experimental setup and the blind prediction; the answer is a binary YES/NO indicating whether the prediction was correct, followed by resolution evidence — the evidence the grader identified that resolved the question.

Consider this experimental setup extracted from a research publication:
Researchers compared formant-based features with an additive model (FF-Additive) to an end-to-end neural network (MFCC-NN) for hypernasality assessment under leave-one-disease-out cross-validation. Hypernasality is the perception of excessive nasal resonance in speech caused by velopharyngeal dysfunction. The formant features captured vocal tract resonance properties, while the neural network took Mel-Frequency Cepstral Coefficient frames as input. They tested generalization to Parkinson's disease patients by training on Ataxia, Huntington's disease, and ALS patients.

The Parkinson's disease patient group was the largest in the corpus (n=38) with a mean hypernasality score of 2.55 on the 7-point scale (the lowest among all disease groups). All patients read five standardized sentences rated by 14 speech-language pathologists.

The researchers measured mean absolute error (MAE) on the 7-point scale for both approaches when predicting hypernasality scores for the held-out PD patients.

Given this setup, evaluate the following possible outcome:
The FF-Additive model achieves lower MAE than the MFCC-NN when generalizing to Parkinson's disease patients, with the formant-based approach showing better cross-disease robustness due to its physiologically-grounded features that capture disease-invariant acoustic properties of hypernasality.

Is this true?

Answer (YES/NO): NO